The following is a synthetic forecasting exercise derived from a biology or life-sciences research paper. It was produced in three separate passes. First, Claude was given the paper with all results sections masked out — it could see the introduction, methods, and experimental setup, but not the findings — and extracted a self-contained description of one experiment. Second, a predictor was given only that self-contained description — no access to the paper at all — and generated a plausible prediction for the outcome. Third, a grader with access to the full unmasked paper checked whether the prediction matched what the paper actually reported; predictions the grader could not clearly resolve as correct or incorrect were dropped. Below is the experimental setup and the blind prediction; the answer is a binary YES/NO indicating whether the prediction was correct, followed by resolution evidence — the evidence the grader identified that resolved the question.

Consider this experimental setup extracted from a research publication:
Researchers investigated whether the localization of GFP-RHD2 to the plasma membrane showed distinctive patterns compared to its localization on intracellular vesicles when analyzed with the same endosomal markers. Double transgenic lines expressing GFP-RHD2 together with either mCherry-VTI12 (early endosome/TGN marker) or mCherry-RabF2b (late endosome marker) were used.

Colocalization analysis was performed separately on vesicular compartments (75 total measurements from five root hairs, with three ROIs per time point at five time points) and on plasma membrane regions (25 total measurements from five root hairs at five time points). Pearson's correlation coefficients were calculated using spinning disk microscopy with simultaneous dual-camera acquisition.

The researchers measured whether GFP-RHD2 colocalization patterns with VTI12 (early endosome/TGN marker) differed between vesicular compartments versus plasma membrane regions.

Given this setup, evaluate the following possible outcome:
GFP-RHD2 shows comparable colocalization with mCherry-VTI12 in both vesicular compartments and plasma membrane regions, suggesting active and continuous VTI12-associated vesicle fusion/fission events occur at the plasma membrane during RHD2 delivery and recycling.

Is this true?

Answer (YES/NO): NO